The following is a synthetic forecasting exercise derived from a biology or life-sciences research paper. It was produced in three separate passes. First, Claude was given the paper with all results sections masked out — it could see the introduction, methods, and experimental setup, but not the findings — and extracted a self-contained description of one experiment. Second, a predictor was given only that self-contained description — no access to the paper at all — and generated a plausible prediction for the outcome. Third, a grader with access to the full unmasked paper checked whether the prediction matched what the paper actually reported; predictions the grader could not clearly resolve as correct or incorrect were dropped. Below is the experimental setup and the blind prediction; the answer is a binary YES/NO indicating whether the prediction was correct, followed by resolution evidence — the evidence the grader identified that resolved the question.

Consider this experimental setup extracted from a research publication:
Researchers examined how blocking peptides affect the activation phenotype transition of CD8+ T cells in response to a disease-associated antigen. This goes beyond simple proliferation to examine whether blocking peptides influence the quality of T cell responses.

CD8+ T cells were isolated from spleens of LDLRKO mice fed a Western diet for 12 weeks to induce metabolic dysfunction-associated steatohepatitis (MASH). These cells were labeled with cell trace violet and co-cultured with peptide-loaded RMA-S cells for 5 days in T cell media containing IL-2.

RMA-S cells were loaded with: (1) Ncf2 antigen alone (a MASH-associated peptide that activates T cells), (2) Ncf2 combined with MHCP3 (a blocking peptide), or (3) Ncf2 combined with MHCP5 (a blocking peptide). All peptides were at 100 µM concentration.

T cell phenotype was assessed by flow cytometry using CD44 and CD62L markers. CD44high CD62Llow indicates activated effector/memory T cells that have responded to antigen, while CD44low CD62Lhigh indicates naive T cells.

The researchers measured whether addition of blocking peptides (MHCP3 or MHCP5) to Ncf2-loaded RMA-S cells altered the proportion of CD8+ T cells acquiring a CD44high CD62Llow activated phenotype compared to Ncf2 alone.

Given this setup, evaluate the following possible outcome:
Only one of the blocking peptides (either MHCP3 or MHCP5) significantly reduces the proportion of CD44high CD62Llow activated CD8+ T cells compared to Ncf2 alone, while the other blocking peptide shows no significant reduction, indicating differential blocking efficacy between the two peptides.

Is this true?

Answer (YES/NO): NO